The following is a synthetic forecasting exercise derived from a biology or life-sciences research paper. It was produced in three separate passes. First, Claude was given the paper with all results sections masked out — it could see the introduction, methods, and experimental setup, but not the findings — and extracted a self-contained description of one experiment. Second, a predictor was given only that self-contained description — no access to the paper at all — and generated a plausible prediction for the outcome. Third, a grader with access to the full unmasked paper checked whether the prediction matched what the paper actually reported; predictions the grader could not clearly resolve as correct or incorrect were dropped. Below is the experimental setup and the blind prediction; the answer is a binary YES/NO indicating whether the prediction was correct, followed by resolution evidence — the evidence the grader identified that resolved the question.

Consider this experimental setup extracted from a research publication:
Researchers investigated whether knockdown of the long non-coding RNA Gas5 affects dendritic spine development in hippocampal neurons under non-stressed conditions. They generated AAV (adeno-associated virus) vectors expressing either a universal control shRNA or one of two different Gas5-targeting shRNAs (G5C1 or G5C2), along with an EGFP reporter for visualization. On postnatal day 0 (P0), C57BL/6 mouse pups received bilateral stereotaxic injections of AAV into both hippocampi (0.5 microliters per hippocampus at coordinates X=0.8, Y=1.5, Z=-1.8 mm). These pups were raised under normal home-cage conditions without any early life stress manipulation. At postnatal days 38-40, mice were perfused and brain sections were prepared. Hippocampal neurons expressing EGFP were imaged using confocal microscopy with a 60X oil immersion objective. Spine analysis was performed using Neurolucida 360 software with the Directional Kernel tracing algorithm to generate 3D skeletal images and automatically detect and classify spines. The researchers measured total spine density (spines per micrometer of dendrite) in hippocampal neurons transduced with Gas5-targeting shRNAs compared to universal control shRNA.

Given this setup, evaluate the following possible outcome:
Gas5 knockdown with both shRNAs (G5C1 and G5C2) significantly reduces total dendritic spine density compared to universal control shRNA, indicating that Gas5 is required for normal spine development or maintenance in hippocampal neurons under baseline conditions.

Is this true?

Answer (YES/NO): NO